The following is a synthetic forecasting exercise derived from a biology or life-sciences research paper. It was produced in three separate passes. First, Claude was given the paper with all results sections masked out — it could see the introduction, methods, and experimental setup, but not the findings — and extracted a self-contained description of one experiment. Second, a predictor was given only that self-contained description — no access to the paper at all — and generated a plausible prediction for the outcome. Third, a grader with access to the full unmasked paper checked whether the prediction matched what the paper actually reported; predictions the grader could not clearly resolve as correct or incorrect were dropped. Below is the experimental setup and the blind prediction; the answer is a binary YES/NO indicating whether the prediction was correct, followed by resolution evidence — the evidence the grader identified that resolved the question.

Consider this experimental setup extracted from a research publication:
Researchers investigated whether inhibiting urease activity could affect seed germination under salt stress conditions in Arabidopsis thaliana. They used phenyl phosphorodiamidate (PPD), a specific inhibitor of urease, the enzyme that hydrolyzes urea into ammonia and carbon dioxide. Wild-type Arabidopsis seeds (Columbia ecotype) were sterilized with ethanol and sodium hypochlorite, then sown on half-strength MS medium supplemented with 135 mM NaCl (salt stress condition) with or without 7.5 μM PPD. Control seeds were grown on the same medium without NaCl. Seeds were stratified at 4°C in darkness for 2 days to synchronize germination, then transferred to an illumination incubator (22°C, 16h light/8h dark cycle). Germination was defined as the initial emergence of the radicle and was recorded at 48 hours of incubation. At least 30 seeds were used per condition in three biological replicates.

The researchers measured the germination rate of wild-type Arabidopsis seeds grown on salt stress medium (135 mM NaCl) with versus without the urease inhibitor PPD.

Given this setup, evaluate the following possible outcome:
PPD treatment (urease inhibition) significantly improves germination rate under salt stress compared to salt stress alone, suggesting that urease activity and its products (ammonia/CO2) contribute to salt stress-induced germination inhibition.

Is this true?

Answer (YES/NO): NO